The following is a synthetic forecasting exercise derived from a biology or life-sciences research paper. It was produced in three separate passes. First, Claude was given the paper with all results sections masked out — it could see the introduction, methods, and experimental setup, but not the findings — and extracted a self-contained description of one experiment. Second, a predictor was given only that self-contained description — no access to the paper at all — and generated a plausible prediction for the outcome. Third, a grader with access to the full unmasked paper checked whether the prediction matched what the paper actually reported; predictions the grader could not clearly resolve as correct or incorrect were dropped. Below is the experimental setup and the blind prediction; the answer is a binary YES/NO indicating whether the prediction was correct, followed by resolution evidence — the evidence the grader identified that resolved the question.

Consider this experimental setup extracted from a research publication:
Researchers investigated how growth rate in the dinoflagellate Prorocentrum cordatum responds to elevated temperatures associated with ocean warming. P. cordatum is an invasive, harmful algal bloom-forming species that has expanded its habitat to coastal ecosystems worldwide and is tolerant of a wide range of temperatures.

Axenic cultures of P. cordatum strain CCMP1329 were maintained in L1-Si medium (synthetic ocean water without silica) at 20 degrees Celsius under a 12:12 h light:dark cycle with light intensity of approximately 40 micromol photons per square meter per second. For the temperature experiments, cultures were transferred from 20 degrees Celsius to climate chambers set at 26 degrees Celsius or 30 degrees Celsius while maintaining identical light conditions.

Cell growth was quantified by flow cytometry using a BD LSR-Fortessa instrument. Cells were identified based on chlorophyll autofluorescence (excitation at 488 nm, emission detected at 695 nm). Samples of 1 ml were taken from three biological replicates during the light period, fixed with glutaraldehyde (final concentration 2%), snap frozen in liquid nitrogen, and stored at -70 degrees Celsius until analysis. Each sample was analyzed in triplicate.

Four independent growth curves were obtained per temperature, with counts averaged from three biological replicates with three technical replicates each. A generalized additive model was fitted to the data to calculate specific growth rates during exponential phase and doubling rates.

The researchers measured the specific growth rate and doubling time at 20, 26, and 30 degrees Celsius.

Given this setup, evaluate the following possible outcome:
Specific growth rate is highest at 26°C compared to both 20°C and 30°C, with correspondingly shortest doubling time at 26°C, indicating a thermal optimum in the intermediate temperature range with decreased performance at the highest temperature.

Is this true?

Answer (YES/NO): NO